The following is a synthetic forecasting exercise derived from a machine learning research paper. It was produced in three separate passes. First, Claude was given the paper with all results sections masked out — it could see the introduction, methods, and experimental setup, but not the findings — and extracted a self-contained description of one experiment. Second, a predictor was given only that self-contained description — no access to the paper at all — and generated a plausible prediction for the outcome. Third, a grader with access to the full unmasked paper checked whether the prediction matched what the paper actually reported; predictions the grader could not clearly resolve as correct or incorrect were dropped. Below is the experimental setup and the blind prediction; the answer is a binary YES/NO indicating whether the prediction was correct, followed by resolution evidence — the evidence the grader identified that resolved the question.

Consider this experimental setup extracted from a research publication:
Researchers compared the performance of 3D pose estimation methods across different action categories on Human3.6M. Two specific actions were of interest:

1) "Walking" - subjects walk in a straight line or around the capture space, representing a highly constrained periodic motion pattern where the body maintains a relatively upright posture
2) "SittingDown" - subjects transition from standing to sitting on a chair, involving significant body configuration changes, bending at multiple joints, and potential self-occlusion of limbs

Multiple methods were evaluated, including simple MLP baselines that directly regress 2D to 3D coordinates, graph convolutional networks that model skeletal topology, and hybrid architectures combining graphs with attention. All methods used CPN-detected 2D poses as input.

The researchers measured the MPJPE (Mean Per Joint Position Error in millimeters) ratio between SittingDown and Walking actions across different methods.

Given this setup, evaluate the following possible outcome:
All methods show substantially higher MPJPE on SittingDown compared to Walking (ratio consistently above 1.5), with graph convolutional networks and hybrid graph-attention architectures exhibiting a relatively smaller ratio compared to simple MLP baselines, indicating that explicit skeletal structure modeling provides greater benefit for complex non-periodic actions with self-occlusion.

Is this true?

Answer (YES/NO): NO